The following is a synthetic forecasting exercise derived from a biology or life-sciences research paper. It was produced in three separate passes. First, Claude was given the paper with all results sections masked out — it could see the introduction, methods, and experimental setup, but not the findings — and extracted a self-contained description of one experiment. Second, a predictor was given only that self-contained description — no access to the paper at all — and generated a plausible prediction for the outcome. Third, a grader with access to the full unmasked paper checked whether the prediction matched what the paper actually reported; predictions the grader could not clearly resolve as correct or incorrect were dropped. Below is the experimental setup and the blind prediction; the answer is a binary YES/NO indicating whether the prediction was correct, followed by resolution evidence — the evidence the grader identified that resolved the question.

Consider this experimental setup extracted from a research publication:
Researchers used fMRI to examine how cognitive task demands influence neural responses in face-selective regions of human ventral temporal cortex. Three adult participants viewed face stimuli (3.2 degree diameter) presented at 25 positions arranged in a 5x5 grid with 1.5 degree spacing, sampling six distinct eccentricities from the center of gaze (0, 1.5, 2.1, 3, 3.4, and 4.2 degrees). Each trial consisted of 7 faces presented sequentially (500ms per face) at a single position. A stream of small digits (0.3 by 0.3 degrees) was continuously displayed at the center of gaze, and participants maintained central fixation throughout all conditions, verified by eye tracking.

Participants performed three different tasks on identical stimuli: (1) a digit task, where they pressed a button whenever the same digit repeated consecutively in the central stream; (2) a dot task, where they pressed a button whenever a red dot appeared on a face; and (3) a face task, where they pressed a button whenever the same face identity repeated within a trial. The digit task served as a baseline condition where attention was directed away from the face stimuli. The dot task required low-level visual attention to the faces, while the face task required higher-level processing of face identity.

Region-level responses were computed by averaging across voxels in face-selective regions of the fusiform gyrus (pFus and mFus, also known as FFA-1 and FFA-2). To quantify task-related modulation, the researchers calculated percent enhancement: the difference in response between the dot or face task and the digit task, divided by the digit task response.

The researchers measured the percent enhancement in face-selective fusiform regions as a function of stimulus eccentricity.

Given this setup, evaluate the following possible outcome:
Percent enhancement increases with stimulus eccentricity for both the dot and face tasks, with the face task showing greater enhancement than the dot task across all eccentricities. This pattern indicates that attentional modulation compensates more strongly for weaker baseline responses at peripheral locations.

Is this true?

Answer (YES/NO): YES